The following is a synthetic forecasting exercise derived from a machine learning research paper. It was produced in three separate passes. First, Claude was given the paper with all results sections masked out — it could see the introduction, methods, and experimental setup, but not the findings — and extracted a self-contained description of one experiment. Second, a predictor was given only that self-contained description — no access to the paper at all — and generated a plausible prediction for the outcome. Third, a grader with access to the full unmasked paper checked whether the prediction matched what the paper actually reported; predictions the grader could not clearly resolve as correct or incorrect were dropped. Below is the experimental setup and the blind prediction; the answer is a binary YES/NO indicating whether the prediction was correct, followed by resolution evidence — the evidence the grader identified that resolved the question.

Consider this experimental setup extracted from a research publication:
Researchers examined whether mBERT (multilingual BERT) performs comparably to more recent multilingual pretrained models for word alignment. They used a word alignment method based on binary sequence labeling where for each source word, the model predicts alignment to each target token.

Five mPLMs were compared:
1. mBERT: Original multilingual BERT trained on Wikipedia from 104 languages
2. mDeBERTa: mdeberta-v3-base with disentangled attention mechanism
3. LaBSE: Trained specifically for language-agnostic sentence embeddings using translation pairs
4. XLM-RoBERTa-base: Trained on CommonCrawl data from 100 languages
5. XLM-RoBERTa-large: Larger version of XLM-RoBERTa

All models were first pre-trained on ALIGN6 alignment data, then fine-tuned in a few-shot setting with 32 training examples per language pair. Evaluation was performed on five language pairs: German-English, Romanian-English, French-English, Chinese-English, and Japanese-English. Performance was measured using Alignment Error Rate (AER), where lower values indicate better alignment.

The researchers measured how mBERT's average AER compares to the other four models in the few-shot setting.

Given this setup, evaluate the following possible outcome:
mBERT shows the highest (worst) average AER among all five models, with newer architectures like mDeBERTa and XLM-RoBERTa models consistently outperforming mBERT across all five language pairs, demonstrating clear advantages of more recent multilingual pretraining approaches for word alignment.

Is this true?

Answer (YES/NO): NO